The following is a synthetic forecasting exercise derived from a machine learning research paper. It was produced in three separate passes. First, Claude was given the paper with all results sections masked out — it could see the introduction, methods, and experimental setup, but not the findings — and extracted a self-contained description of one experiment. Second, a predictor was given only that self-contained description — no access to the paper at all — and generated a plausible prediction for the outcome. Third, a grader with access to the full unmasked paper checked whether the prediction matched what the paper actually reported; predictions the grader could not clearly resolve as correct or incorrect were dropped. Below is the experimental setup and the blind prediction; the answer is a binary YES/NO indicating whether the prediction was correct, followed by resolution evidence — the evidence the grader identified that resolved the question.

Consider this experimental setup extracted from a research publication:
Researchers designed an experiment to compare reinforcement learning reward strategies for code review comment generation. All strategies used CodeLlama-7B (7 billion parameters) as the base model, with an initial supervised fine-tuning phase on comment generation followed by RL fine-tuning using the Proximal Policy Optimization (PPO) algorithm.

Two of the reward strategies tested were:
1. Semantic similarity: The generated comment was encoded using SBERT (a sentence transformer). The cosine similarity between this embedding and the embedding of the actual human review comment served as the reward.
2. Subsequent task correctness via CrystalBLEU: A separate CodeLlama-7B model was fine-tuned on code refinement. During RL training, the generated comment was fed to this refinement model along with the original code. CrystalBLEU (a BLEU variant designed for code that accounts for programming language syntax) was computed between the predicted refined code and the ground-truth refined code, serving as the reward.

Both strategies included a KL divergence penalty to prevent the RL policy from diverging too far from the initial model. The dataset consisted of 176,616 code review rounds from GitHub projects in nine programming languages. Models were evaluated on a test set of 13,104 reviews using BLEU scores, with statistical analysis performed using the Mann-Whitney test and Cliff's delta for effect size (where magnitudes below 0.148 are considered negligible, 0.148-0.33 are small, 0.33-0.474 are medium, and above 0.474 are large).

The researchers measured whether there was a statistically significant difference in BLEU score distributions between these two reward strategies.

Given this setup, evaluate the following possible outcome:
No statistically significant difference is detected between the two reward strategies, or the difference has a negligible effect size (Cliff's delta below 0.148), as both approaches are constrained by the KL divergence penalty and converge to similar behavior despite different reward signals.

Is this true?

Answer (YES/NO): NO